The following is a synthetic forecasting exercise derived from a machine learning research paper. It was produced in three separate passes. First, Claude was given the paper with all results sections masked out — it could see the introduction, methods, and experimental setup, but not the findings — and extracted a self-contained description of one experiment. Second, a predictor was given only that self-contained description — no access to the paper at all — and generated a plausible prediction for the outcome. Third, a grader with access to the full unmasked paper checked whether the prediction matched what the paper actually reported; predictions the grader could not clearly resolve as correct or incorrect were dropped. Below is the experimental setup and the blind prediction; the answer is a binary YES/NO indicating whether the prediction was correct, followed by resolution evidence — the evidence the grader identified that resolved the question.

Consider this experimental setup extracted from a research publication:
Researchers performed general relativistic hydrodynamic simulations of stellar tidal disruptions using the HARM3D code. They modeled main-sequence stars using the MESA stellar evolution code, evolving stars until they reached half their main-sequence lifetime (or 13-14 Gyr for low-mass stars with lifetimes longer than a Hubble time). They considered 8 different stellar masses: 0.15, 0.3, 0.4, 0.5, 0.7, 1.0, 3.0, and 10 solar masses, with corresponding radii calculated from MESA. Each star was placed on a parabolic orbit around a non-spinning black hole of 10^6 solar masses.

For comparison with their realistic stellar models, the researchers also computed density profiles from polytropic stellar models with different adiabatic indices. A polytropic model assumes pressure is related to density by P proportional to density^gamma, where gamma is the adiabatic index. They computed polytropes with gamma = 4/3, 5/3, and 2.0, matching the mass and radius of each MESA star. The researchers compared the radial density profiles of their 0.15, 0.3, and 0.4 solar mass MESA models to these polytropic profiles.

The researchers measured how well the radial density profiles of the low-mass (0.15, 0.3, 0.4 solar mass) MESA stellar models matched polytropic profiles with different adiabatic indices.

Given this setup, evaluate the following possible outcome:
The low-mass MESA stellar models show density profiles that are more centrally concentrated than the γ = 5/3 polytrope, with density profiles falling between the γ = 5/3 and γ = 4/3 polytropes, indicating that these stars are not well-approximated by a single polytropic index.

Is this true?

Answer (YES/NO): NO